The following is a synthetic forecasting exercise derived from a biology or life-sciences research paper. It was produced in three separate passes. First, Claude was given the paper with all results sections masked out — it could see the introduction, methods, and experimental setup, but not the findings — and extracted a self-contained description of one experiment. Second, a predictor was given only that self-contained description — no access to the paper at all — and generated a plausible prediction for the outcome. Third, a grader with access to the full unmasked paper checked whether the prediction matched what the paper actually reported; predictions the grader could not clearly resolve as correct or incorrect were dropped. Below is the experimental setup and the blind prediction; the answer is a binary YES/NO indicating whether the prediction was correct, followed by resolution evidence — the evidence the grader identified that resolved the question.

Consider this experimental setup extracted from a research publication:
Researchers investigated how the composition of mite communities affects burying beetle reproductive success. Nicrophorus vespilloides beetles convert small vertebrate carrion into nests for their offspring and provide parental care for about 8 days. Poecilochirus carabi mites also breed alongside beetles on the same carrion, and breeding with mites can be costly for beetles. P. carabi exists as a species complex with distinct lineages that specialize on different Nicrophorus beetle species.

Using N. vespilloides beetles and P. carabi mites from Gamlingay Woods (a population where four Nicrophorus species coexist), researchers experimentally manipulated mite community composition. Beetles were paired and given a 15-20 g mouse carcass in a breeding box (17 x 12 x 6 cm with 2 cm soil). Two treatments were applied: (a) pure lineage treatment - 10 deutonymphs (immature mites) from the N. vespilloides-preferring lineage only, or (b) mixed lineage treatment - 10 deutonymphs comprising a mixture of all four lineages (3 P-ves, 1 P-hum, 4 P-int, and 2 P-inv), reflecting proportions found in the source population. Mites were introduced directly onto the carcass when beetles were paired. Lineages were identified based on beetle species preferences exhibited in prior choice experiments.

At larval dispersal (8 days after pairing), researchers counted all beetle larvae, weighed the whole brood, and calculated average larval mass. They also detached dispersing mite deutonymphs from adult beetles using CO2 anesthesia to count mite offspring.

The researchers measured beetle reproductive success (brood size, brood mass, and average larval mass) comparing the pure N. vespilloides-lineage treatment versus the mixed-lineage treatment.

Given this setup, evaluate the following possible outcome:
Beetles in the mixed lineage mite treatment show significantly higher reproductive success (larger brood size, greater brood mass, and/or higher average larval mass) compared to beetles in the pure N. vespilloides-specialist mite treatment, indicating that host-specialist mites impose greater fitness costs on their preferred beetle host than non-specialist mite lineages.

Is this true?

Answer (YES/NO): NO